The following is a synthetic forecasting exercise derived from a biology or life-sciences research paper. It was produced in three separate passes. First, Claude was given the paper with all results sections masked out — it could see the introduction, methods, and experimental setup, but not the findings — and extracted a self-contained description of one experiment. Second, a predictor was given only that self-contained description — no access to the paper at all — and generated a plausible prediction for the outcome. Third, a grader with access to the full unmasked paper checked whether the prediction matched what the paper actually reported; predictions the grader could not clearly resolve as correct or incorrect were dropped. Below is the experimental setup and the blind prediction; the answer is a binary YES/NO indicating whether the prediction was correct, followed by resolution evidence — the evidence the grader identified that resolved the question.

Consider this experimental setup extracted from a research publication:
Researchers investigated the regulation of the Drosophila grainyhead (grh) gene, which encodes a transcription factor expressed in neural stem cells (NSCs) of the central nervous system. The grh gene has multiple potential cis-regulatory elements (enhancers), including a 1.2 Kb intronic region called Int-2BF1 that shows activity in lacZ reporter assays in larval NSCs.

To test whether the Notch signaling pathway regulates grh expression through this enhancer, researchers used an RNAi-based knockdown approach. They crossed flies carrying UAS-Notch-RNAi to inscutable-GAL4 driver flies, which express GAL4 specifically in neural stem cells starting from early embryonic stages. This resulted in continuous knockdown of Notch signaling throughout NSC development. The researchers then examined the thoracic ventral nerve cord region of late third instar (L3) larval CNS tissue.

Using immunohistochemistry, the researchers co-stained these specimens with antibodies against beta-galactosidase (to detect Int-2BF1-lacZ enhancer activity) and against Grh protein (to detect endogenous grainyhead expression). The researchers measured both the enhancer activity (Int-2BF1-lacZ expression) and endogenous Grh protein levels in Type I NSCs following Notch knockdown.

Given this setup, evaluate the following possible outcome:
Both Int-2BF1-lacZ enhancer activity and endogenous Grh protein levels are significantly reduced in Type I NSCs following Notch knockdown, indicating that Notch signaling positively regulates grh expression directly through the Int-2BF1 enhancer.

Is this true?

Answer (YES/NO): NO